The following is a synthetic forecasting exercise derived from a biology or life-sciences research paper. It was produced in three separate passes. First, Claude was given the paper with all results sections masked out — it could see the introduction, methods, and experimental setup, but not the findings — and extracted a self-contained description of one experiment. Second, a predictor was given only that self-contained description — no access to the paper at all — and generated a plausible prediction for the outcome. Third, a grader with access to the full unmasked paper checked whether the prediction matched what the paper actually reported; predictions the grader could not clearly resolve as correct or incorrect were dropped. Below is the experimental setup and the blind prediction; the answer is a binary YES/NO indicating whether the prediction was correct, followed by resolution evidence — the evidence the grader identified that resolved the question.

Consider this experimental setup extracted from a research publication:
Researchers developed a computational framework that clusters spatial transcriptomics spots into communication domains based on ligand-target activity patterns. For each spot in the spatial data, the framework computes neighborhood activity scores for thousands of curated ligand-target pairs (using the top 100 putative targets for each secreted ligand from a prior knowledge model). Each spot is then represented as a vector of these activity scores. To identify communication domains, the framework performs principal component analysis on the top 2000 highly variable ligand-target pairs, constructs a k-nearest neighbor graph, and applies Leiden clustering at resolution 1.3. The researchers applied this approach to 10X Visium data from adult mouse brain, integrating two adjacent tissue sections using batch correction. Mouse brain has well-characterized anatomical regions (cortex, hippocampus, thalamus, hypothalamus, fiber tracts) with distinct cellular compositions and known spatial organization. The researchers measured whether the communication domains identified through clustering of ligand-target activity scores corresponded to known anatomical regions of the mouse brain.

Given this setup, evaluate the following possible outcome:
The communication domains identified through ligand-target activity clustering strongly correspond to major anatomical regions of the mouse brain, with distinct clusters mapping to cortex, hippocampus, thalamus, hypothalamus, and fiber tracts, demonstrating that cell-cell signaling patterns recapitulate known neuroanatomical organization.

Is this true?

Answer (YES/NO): YES